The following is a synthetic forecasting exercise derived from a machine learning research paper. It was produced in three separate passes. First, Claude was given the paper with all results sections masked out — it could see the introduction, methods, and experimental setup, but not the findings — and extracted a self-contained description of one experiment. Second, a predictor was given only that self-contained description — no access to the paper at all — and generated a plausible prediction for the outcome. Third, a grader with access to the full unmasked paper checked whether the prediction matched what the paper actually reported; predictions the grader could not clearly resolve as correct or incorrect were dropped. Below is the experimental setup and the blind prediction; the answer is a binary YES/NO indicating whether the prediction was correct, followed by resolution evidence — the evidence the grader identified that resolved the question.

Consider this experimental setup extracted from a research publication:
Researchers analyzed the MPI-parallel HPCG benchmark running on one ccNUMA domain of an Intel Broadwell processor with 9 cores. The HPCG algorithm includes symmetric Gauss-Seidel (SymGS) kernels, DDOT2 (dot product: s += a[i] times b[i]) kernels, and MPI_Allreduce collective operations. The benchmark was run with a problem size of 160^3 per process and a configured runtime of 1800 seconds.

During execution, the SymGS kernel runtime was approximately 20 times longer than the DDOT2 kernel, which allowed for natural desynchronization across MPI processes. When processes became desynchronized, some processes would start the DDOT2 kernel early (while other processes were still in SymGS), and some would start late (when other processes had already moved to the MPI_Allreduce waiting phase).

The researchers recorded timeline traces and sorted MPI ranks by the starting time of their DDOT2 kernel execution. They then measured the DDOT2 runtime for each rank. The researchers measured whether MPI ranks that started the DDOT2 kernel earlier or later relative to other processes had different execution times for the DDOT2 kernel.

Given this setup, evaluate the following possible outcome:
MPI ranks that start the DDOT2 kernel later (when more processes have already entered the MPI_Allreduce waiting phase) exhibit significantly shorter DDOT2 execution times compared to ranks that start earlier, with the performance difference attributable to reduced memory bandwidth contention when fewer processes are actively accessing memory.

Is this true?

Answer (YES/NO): YES